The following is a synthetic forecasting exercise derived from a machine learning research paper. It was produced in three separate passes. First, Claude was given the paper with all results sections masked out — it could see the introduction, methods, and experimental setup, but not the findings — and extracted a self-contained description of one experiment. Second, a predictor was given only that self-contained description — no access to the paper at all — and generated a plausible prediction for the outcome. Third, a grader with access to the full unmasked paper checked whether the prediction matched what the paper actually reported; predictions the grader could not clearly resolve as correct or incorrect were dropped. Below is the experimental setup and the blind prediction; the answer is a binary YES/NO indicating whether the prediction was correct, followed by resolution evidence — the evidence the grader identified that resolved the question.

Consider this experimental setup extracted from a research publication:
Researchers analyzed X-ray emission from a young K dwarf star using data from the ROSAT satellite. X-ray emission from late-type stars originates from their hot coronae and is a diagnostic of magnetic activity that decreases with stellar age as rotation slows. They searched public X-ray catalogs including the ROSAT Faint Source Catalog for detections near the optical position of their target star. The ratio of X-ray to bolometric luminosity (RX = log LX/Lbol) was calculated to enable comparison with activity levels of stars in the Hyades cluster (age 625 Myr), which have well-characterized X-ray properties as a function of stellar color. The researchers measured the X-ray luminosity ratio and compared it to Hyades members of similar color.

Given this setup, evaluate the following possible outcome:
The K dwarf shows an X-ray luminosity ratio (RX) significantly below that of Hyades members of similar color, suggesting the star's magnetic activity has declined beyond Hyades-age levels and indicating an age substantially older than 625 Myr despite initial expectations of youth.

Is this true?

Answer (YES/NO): NO